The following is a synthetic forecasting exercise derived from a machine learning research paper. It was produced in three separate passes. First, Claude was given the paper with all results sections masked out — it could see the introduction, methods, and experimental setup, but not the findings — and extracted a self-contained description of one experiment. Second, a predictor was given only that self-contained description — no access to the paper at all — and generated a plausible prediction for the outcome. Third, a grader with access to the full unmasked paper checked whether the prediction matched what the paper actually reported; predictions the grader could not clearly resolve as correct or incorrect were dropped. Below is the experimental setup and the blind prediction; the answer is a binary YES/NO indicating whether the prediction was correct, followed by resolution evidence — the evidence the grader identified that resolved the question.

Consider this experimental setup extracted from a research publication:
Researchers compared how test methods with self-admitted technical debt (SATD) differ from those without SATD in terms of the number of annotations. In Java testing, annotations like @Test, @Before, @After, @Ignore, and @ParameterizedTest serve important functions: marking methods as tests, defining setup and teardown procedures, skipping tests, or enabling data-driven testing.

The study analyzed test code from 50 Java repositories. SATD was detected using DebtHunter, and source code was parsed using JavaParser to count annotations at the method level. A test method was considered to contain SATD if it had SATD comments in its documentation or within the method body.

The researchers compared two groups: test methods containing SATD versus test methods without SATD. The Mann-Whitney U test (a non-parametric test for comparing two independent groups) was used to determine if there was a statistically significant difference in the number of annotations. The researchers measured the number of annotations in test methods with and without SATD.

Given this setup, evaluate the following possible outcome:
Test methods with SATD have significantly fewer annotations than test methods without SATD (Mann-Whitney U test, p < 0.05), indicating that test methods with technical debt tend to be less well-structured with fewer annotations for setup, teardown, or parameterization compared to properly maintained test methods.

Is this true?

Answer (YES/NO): NO